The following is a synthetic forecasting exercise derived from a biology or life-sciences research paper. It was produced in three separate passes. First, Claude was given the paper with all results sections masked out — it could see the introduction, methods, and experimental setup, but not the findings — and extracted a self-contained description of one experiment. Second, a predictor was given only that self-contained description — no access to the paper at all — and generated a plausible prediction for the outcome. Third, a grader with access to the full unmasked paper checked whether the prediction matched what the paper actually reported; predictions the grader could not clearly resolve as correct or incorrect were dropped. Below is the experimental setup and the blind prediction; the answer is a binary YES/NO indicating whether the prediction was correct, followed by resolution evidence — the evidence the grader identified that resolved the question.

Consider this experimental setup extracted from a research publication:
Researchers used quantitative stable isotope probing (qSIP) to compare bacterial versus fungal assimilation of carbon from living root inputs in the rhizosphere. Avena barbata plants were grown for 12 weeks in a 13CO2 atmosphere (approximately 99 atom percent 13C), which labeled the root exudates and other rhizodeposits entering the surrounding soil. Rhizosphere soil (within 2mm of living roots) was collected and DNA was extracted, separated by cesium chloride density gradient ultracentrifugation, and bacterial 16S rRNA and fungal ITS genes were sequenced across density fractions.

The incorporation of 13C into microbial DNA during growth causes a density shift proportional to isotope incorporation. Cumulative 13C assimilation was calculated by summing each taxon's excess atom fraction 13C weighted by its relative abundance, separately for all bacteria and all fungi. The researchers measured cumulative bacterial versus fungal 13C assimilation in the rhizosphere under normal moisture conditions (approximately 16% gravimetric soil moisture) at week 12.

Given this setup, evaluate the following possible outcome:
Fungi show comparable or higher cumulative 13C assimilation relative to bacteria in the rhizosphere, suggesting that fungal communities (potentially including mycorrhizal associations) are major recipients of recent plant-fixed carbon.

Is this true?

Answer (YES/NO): NO